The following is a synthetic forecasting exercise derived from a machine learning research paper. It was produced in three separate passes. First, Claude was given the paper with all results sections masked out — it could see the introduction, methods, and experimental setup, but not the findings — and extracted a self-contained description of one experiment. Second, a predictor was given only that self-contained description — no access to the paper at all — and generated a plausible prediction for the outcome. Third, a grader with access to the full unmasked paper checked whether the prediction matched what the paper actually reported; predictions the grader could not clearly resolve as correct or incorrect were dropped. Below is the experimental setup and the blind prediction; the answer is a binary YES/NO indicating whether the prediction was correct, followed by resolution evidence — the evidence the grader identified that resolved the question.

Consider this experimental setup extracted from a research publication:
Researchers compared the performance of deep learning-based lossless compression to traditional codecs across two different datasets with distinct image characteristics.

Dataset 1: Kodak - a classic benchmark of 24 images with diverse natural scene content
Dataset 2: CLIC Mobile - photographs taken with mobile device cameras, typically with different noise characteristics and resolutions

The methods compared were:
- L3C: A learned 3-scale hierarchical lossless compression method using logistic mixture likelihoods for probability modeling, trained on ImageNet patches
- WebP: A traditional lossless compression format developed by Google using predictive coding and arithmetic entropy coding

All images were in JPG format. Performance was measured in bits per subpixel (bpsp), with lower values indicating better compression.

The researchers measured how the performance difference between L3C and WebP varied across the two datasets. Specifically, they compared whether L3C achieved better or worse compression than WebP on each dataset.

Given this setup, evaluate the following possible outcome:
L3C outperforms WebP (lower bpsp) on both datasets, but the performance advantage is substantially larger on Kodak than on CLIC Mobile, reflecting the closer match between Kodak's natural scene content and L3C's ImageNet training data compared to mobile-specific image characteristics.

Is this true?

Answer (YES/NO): NO